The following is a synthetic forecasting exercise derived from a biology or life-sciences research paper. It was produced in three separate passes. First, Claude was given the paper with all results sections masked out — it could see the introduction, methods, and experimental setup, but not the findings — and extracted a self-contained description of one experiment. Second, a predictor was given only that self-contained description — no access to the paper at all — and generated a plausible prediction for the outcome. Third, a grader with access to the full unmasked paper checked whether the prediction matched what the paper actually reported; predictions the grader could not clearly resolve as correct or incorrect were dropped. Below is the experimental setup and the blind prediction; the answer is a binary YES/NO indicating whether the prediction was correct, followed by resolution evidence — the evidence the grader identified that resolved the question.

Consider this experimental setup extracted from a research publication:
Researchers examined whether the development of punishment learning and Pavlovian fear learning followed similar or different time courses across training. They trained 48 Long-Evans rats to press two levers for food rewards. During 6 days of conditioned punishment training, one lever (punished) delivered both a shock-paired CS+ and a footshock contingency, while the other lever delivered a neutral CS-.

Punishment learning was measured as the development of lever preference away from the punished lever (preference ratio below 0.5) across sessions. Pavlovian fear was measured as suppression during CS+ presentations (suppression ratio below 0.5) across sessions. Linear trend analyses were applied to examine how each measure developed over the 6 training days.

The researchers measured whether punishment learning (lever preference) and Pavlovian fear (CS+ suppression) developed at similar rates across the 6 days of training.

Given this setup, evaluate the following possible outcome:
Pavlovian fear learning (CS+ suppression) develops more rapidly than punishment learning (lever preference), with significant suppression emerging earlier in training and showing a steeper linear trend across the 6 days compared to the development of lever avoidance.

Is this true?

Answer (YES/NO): NO